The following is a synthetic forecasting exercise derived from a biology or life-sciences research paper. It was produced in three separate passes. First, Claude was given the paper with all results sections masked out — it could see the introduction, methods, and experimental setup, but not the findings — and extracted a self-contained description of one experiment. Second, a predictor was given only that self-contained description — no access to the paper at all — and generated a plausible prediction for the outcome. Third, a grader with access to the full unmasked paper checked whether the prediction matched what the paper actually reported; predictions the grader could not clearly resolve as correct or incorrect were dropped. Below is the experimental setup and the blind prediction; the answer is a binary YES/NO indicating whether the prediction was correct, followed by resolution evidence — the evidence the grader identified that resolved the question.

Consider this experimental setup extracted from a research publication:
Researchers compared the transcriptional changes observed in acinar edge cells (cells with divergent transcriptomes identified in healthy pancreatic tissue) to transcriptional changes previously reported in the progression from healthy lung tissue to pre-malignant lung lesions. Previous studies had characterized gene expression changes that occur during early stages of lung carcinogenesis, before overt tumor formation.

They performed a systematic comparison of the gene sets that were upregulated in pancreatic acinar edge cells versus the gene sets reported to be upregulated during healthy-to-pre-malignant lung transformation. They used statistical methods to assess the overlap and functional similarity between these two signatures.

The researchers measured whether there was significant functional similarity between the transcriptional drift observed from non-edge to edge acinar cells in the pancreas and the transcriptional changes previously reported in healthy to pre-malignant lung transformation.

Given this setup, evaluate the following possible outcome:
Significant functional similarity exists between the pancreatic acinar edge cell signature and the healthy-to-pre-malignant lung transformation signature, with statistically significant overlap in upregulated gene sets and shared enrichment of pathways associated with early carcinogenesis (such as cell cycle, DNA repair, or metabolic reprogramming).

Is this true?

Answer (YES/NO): YES